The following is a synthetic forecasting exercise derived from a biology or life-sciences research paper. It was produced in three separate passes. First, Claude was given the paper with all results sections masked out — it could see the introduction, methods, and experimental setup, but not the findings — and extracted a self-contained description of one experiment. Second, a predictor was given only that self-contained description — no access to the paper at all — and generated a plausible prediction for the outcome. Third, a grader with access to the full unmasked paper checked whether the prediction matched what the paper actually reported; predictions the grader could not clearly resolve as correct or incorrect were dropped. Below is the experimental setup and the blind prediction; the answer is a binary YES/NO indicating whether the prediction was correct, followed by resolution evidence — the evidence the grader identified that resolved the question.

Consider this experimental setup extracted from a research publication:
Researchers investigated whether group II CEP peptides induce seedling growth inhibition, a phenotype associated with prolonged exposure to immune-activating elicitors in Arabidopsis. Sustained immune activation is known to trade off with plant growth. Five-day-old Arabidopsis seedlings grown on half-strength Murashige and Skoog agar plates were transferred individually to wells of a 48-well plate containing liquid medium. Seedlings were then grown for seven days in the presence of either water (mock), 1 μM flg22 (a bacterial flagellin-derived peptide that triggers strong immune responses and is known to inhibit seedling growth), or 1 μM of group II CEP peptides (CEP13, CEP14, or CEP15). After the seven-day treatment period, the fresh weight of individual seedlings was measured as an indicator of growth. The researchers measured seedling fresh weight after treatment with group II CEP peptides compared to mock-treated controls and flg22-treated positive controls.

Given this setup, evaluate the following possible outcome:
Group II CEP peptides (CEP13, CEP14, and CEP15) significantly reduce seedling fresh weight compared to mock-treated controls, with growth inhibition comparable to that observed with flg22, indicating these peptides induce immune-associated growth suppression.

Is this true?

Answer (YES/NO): NO